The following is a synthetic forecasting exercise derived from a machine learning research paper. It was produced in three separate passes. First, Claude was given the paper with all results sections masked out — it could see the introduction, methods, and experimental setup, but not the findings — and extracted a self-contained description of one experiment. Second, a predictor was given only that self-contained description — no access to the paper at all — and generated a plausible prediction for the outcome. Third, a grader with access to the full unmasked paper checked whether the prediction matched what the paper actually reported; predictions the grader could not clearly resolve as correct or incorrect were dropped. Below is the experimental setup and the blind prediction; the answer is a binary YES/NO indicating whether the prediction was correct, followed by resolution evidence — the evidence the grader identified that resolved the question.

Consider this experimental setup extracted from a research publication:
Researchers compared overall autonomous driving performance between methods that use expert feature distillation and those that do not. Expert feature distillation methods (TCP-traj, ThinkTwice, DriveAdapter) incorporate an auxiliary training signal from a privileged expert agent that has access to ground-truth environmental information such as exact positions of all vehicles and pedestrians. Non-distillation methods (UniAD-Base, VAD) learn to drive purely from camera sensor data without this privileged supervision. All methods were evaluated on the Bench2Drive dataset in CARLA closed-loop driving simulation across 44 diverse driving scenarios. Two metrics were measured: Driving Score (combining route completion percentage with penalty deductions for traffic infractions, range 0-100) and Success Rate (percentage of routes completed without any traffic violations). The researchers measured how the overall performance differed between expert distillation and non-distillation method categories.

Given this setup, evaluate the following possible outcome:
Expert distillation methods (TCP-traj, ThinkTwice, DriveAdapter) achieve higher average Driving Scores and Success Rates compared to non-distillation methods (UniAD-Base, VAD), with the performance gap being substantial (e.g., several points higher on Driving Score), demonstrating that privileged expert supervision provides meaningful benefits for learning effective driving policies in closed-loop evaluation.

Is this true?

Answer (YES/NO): YES